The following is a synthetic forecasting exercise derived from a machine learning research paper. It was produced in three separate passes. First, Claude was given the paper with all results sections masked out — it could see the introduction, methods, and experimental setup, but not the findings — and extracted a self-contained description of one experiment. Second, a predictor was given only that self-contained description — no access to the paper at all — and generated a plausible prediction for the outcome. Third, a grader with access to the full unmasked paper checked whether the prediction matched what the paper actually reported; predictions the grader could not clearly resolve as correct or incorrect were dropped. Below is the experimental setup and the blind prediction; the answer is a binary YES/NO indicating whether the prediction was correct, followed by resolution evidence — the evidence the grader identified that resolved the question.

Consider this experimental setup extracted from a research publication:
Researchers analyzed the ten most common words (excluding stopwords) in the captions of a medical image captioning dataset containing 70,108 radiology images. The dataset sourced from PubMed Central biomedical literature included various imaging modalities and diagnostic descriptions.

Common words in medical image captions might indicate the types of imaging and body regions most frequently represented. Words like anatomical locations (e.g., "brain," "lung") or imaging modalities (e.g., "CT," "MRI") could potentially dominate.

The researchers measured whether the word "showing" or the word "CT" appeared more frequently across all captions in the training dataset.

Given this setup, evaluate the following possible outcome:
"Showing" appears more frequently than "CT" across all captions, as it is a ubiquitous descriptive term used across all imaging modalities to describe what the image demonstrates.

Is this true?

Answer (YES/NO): YES